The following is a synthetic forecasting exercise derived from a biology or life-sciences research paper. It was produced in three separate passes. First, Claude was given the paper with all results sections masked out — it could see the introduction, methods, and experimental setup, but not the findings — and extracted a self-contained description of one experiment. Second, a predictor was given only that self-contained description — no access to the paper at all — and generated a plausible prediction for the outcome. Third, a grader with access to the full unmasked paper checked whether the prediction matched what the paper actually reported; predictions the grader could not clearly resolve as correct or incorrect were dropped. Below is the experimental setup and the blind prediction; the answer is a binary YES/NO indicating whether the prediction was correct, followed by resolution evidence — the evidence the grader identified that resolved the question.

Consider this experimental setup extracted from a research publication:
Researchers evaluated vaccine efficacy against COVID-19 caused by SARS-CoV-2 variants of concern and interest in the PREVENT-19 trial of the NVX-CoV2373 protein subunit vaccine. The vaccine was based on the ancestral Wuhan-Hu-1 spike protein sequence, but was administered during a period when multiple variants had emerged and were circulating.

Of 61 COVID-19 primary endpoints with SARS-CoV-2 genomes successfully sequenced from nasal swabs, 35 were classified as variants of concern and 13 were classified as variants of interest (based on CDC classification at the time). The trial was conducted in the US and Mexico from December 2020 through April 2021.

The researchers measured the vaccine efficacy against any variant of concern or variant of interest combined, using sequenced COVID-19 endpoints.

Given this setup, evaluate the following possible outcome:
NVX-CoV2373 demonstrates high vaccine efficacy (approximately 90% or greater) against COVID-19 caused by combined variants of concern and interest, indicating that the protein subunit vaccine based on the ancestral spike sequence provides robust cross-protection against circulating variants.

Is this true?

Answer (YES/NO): YES